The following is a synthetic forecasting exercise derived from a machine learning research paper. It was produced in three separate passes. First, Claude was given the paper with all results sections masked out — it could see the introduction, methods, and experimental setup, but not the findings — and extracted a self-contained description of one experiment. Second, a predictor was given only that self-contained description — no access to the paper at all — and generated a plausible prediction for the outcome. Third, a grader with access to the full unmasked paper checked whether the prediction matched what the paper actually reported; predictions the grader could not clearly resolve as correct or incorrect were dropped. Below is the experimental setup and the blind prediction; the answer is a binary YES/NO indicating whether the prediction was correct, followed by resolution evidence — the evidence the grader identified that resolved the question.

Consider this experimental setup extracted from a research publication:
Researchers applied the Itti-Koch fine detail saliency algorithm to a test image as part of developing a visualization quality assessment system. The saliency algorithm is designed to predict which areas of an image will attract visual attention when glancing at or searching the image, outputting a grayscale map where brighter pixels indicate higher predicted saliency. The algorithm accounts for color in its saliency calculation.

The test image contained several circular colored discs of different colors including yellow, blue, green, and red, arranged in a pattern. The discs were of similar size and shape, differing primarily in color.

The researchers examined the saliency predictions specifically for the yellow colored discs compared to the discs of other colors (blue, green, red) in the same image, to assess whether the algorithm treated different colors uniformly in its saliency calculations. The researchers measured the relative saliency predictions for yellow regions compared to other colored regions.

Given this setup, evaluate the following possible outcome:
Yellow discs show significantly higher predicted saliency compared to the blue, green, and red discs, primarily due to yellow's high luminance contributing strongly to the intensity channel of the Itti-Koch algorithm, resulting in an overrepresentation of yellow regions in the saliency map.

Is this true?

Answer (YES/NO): NO